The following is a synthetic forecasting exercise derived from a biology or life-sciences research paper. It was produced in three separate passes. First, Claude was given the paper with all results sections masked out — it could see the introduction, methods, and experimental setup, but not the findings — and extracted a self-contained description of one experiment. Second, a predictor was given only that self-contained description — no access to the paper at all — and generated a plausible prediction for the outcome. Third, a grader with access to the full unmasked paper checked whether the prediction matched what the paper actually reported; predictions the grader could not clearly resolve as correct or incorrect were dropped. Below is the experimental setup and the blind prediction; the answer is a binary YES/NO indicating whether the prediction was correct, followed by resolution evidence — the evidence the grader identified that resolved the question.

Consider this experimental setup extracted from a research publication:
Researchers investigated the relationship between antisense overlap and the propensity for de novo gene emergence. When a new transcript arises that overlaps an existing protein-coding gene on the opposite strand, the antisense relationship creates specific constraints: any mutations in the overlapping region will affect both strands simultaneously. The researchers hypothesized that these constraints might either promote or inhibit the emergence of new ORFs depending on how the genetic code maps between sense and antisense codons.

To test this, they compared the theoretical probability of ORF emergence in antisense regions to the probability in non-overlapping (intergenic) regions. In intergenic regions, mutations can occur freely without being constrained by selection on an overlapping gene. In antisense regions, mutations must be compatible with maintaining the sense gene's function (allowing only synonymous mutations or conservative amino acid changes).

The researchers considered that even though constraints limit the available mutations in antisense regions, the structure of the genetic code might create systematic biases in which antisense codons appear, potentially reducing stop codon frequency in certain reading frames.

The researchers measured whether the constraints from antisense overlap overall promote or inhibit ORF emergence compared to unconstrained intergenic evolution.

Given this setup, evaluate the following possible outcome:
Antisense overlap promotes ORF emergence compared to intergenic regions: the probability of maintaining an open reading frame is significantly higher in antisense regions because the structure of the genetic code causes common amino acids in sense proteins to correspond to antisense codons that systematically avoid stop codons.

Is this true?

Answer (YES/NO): NO